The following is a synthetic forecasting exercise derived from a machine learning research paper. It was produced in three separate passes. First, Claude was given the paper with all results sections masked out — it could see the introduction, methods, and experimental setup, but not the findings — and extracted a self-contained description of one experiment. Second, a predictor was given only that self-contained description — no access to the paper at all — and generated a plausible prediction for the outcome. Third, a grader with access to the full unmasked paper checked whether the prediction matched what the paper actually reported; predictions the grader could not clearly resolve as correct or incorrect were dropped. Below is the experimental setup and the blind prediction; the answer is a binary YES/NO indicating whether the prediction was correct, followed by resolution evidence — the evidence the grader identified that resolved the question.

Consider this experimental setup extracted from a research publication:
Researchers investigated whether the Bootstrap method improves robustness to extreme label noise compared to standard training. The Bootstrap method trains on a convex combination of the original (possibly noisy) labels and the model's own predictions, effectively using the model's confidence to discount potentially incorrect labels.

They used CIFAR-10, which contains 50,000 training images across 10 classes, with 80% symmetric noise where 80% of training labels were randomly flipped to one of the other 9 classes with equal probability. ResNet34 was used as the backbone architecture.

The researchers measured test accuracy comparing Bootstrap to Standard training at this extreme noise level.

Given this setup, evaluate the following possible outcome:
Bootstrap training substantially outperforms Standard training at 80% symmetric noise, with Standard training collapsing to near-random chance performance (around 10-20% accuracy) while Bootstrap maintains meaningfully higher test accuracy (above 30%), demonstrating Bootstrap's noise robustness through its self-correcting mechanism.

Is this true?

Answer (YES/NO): NO